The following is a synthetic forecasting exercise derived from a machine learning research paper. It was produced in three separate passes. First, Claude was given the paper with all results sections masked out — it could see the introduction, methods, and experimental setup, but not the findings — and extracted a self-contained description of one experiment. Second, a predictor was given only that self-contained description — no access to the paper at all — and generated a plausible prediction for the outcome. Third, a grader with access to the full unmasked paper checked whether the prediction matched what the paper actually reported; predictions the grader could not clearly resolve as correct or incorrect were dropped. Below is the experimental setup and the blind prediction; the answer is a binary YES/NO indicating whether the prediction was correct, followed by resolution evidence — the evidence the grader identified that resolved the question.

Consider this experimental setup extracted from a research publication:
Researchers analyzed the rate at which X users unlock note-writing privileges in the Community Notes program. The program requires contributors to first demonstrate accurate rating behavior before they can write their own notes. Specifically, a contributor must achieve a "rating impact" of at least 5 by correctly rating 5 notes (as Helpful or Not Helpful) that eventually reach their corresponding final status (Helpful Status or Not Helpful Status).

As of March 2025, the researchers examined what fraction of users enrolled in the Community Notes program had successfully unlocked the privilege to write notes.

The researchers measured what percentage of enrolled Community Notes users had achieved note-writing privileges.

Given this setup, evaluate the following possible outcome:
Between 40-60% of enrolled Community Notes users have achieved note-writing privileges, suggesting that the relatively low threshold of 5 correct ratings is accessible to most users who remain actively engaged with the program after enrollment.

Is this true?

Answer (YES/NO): NO